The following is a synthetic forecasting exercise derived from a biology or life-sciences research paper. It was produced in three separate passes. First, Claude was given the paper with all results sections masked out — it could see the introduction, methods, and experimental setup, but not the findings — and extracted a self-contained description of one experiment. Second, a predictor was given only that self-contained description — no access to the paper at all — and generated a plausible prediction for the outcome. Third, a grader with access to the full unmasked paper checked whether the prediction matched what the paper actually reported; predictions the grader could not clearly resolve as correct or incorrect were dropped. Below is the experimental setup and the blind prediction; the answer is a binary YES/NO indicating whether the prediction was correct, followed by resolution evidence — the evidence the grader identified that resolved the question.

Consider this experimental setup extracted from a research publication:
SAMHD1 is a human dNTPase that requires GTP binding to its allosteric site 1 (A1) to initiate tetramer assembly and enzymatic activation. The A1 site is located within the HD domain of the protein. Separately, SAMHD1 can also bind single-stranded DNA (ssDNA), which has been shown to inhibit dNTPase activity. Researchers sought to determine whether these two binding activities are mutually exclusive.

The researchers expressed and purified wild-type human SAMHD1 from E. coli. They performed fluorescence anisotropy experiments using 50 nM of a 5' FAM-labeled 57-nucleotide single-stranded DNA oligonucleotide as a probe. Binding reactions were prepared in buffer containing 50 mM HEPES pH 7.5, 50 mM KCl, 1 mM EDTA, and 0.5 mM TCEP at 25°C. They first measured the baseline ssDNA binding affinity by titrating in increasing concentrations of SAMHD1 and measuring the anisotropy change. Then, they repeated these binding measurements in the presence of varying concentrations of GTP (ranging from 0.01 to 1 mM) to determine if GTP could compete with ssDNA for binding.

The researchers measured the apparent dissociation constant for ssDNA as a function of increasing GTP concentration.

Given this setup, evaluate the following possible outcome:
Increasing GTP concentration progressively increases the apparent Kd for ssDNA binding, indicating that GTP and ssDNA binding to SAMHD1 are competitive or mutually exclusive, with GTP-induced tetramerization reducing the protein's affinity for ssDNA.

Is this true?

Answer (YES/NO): YES